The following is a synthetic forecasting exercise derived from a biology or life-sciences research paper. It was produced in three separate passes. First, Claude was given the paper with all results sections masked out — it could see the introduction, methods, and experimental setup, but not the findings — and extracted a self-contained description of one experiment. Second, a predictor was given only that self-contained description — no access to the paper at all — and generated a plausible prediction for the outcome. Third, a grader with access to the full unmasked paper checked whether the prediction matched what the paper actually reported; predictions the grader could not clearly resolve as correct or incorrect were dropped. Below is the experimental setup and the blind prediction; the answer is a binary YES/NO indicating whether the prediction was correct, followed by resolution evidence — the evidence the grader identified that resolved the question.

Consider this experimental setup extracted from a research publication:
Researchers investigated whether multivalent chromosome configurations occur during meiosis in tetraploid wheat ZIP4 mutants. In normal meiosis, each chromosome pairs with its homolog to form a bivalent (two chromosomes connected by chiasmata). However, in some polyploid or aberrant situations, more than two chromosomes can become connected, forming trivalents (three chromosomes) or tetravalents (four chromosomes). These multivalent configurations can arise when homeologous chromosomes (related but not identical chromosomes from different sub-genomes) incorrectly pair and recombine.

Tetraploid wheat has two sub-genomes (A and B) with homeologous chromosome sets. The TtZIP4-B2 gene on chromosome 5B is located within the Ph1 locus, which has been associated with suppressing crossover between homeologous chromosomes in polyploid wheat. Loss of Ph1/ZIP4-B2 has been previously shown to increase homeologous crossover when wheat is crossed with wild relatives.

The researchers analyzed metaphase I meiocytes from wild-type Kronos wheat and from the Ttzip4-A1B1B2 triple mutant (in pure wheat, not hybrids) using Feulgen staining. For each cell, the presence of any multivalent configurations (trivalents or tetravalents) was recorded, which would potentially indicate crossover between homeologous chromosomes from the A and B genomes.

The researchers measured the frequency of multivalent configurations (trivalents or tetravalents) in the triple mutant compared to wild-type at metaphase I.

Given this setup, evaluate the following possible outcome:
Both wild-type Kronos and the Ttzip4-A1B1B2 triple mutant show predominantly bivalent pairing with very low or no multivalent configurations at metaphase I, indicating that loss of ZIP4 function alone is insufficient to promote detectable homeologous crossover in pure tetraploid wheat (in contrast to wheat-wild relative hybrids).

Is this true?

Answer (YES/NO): NO